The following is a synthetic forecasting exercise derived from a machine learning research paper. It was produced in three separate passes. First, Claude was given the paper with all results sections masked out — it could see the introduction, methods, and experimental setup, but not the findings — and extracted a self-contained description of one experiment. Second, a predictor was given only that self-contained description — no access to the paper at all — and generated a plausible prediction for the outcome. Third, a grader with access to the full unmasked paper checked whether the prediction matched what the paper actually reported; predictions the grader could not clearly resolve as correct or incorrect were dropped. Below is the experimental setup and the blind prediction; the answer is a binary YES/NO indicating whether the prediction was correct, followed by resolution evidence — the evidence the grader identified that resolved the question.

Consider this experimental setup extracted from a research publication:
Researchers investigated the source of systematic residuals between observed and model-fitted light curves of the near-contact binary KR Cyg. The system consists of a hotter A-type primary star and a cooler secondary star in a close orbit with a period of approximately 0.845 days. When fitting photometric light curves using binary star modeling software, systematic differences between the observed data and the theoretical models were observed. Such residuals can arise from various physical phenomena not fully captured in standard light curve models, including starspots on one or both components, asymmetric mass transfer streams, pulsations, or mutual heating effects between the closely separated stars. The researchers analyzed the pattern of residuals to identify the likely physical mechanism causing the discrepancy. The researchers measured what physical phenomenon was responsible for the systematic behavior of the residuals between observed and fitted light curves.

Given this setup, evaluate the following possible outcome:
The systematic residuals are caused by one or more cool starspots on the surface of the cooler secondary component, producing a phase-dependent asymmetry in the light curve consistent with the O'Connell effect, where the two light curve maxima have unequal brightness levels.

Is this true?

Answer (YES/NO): NO